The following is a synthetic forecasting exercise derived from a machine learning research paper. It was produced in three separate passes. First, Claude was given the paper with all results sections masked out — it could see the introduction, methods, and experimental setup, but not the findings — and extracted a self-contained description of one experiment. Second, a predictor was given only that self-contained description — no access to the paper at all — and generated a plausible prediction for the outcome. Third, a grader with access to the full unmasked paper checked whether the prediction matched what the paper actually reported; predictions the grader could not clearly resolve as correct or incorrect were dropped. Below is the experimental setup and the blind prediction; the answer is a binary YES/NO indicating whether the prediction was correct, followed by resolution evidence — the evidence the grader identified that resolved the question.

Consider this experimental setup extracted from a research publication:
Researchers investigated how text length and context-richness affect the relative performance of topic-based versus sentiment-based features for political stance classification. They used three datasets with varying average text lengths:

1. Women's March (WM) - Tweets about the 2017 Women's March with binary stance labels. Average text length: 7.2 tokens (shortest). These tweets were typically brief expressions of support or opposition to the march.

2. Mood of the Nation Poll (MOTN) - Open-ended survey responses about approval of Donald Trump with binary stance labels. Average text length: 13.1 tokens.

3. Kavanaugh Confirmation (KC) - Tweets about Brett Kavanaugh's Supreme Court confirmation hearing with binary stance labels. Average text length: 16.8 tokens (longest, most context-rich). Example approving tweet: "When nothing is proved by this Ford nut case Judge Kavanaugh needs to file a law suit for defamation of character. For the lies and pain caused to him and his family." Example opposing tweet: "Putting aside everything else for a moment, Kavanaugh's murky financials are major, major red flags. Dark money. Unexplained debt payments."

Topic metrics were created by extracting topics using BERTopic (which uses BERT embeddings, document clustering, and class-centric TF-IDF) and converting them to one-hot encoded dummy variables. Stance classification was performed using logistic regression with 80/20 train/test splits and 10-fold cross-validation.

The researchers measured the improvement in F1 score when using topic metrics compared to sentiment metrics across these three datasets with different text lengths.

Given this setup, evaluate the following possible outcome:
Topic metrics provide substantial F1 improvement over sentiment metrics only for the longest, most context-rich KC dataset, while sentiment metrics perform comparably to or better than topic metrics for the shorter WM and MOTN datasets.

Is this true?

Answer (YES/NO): NO